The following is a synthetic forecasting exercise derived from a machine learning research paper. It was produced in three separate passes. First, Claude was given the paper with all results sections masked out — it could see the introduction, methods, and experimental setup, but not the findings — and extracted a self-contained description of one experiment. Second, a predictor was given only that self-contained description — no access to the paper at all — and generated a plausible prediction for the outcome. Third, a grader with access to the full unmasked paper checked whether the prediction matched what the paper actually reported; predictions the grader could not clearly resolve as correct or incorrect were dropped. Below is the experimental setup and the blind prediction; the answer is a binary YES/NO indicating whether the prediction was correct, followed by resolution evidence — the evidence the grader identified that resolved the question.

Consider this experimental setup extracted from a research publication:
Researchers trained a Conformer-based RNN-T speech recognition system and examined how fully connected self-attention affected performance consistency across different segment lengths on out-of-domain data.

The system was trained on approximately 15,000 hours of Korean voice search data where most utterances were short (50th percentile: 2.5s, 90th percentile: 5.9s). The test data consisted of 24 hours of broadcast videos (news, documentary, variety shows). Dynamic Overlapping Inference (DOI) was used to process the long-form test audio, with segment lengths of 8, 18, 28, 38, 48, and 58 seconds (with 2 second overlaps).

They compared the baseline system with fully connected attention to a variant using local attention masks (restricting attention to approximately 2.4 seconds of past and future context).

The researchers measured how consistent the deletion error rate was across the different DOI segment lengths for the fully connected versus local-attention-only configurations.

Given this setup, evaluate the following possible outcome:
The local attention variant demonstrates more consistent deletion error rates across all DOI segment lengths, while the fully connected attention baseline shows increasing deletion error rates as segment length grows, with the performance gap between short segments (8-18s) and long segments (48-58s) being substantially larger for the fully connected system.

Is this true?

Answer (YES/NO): YES